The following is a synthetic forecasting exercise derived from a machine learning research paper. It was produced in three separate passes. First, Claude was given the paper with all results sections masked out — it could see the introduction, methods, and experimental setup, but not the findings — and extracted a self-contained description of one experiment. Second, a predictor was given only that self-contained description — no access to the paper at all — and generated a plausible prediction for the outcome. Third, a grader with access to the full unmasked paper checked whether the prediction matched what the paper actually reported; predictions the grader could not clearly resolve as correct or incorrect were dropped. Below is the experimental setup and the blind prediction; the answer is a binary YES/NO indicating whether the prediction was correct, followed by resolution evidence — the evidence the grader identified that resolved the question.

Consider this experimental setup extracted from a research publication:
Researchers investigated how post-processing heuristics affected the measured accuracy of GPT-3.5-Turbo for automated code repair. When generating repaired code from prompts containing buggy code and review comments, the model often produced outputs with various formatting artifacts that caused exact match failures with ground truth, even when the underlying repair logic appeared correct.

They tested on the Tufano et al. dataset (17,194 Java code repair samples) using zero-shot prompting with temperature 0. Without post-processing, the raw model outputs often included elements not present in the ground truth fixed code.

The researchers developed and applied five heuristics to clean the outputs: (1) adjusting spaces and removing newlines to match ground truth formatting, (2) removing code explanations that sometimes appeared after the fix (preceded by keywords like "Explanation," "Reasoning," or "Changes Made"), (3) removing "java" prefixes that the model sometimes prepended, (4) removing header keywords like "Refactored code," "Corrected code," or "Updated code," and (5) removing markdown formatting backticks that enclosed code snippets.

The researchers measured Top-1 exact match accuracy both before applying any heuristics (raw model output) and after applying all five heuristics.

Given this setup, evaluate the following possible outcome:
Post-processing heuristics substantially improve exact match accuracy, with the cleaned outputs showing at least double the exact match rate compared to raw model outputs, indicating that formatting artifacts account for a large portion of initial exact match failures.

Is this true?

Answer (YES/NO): NO